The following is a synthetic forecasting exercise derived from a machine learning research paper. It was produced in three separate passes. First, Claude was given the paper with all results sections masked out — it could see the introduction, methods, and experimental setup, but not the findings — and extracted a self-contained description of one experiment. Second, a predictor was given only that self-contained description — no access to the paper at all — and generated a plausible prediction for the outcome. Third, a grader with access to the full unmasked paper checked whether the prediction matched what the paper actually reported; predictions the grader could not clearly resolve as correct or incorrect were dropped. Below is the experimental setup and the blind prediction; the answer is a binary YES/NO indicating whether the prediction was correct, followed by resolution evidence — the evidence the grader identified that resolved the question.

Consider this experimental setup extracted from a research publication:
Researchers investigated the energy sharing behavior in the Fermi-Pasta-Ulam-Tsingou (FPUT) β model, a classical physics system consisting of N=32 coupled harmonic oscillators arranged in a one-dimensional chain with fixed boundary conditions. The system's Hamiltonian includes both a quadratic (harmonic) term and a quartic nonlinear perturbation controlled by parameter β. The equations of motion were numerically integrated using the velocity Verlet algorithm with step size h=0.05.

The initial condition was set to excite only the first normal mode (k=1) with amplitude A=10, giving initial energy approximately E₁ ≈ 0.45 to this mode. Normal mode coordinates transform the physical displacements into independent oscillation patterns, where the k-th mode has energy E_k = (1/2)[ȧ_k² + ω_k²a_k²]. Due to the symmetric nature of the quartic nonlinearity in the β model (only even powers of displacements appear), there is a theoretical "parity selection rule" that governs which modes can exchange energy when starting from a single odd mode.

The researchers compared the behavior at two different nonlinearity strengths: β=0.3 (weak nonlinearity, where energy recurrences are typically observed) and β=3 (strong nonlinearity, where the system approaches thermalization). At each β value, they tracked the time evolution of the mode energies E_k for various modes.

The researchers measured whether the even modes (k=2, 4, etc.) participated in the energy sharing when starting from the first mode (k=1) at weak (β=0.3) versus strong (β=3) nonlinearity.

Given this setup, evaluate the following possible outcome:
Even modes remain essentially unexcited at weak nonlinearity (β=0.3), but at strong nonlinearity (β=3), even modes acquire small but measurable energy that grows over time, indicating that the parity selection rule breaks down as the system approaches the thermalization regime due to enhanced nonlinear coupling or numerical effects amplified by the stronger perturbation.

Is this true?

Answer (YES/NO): YES